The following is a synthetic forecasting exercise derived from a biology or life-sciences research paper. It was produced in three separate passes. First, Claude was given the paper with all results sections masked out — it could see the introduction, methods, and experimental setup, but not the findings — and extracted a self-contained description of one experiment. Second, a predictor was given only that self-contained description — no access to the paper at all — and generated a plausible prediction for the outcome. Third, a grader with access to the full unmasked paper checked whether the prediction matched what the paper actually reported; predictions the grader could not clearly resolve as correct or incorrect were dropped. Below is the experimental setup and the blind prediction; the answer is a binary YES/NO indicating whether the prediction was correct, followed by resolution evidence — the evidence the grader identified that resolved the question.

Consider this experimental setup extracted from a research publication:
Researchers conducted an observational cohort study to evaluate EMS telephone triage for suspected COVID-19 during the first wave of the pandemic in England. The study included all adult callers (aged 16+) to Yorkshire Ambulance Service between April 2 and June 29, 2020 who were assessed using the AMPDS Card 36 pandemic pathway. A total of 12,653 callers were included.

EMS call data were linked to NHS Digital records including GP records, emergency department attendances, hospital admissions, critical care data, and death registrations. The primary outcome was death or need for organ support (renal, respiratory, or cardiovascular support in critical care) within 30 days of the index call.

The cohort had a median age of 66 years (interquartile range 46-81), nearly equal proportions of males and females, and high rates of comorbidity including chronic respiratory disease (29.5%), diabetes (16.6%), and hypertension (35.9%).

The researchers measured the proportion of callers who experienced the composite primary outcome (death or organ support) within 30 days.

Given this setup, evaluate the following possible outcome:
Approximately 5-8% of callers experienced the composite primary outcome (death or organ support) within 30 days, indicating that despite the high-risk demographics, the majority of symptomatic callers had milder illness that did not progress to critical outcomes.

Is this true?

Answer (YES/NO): NO